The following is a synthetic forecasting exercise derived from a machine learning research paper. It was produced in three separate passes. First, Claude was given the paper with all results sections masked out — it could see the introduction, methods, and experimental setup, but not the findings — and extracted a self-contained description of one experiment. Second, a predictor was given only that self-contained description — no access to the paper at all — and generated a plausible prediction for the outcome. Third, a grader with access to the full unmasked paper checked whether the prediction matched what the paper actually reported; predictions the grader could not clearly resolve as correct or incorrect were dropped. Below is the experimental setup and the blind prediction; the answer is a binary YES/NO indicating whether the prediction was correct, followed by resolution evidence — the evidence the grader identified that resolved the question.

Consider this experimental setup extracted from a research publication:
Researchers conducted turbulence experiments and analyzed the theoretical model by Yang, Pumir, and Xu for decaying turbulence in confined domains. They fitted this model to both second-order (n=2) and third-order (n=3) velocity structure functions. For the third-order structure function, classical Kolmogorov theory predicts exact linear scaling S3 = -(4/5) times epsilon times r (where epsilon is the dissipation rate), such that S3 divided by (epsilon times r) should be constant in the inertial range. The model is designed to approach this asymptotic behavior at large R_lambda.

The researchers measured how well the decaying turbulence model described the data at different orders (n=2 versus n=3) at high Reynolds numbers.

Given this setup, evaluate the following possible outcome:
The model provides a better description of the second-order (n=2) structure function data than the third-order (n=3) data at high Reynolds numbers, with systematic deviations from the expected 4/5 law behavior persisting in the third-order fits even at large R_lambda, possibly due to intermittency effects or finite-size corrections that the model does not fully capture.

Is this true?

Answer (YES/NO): YES